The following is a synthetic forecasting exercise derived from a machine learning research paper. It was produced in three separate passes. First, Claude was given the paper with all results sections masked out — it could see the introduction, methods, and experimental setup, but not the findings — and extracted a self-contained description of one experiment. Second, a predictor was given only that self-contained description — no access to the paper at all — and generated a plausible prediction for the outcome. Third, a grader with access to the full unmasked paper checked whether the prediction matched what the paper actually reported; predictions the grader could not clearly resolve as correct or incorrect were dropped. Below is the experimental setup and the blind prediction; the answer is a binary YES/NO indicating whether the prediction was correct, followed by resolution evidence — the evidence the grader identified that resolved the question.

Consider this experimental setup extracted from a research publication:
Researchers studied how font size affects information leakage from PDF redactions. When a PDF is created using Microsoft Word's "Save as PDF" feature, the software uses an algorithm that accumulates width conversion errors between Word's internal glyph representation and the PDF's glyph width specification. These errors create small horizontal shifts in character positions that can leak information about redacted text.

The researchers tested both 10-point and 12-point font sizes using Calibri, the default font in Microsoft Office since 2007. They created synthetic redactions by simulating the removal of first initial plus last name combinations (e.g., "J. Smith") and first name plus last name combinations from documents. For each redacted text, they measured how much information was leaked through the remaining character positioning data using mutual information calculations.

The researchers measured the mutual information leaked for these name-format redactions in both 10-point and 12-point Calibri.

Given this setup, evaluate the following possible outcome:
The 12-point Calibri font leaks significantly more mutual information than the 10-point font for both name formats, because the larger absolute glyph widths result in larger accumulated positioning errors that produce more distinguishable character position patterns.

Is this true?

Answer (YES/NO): NO